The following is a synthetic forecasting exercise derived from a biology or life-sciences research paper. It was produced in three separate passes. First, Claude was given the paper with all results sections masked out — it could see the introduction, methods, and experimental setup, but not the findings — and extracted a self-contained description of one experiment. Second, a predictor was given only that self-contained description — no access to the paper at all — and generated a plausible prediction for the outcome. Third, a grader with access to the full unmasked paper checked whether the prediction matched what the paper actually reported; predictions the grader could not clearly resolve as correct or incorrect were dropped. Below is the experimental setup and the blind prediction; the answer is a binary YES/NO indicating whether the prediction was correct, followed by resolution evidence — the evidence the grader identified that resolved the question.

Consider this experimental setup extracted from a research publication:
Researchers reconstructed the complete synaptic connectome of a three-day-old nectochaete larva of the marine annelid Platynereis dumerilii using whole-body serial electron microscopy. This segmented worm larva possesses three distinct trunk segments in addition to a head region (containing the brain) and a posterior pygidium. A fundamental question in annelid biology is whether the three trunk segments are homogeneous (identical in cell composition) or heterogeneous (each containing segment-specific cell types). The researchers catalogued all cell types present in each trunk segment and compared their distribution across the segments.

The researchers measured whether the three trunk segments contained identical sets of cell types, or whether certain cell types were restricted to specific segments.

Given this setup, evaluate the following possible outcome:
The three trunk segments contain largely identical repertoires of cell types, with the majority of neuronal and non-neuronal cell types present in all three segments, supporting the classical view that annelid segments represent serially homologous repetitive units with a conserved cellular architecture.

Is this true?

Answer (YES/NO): NO